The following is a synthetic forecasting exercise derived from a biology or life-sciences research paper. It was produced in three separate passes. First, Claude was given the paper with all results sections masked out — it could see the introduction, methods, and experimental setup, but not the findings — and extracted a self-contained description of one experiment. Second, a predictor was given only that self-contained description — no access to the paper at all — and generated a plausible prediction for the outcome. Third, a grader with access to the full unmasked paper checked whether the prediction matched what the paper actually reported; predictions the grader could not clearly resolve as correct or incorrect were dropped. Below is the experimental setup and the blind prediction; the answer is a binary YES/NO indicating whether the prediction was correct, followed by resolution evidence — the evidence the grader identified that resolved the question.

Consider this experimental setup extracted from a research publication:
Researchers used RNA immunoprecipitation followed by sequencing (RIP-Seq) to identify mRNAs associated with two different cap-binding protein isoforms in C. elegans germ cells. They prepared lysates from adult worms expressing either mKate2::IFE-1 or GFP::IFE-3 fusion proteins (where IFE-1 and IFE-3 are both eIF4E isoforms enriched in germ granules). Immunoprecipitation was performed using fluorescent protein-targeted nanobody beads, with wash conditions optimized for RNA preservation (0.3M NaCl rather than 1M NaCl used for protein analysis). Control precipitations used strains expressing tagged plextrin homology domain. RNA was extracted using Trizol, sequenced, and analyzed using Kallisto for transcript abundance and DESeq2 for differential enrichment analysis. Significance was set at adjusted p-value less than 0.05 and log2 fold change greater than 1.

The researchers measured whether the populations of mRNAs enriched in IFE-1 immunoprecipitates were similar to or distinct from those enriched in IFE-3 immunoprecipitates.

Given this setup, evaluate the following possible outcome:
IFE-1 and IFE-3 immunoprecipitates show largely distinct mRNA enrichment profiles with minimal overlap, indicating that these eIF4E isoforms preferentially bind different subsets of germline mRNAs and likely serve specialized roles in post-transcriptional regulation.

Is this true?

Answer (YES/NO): YES